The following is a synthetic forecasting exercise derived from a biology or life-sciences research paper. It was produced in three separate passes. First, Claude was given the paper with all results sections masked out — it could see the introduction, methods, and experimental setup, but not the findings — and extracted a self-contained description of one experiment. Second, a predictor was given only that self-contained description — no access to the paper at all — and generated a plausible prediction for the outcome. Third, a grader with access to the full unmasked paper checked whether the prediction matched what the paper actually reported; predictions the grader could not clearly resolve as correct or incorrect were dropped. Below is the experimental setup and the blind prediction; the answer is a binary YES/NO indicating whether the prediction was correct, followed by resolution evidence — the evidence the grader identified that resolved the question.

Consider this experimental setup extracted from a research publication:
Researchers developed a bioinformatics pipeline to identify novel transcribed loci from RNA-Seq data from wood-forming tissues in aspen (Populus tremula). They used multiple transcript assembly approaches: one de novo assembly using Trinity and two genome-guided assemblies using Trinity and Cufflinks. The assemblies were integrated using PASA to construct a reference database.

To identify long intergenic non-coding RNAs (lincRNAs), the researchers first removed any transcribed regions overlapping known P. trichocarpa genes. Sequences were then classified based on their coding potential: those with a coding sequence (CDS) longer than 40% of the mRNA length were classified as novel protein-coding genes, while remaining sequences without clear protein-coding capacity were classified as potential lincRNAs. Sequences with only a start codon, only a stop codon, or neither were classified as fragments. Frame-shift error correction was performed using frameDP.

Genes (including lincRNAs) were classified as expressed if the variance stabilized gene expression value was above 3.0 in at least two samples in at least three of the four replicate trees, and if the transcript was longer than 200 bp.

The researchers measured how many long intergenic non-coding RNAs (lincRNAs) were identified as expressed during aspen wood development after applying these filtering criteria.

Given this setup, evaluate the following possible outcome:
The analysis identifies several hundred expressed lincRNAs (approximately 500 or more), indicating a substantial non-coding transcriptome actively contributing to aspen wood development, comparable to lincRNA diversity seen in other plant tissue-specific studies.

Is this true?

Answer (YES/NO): YES